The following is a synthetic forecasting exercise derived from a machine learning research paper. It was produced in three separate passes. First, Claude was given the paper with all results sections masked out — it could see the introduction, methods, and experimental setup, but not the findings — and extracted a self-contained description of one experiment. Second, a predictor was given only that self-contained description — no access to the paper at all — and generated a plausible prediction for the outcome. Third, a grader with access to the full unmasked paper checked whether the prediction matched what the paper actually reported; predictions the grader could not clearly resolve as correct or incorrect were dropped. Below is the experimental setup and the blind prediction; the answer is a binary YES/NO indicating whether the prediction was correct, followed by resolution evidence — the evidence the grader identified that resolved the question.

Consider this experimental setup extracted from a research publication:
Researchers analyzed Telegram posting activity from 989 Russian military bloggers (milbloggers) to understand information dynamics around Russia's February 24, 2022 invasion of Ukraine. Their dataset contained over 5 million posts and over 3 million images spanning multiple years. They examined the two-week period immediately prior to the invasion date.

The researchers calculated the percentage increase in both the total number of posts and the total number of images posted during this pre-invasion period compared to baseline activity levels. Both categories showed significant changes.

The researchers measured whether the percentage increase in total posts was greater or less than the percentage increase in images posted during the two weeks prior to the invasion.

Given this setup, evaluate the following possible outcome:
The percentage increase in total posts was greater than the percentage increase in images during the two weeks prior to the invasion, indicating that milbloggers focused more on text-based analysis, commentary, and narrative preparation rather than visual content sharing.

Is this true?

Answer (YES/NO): YES